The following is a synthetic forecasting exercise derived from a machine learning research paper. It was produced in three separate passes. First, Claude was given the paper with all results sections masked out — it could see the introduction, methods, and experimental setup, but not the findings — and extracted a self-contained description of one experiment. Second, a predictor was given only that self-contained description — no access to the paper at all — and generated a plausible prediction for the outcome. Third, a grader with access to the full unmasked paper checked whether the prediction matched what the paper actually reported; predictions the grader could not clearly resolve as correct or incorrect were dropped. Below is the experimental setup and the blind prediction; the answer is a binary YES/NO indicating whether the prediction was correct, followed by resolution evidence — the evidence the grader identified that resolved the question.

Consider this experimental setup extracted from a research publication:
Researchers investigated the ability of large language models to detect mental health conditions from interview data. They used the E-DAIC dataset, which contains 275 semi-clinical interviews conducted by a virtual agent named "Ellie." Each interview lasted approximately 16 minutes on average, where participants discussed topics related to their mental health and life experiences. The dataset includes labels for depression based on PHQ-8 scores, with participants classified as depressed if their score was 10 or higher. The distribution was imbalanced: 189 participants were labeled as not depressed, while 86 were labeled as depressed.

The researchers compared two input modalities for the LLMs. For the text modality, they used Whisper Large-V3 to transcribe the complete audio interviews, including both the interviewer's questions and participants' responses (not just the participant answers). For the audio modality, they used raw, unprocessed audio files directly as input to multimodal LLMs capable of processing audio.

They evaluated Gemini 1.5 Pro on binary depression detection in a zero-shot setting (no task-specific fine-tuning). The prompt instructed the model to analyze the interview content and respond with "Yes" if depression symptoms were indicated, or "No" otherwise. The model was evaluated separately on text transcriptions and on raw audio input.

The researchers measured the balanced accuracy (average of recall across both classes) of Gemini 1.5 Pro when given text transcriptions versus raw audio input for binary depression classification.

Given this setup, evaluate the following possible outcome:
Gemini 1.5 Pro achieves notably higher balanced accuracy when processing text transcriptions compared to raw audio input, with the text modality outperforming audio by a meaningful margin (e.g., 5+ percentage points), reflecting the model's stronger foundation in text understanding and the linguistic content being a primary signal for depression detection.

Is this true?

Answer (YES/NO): NO